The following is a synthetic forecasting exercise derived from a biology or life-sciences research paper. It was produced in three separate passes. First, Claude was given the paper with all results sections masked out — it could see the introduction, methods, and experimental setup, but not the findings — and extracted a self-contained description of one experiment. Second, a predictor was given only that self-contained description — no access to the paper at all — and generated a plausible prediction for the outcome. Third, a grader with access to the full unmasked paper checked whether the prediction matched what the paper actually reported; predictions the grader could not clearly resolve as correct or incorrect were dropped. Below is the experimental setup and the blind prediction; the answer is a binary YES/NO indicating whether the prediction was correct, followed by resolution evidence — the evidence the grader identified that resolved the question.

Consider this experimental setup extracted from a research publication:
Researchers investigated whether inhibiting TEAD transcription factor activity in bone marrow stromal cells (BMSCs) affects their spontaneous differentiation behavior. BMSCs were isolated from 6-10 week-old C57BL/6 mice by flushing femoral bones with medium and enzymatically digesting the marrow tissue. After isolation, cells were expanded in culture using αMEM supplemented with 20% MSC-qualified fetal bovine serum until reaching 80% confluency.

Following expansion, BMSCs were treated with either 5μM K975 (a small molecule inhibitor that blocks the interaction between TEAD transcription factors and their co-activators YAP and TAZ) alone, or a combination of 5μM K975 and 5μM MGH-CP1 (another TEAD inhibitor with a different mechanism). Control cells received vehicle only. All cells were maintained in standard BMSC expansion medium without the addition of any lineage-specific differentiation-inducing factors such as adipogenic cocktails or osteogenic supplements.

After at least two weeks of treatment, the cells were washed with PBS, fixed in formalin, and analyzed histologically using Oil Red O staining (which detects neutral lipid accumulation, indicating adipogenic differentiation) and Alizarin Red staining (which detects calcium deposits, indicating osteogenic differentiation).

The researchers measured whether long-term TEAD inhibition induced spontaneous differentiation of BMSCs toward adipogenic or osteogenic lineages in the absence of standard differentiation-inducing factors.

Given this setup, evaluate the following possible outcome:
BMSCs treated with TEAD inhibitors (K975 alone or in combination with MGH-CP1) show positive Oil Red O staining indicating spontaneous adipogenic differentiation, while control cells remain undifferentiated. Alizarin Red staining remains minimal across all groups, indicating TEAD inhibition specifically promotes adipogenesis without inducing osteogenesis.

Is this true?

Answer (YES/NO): NO